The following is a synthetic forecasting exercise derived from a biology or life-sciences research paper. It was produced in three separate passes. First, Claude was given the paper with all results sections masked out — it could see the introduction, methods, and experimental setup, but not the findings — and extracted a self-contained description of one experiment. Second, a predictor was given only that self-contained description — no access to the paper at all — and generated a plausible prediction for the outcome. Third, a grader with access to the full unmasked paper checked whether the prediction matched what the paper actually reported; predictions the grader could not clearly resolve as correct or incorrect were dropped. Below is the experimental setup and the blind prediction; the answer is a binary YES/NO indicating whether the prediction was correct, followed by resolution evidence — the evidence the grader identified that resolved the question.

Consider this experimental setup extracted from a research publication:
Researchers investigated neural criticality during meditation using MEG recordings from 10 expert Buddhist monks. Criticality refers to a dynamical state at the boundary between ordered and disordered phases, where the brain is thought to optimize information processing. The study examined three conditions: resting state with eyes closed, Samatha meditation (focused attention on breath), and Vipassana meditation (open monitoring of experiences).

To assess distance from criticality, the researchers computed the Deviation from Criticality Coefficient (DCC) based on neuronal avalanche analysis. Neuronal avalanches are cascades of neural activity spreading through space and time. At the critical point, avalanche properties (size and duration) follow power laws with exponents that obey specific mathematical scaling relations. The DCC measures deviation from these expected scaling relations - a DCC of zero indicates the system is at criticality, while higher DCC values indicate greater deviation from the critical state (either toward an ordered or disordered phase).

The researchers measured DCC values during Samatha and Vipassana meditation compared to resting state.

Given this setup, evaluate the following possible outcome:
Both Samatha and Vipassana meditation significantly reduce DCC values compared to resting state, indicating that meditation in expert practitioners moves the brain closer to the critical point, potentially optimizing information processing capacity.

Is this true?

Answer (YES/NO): NO